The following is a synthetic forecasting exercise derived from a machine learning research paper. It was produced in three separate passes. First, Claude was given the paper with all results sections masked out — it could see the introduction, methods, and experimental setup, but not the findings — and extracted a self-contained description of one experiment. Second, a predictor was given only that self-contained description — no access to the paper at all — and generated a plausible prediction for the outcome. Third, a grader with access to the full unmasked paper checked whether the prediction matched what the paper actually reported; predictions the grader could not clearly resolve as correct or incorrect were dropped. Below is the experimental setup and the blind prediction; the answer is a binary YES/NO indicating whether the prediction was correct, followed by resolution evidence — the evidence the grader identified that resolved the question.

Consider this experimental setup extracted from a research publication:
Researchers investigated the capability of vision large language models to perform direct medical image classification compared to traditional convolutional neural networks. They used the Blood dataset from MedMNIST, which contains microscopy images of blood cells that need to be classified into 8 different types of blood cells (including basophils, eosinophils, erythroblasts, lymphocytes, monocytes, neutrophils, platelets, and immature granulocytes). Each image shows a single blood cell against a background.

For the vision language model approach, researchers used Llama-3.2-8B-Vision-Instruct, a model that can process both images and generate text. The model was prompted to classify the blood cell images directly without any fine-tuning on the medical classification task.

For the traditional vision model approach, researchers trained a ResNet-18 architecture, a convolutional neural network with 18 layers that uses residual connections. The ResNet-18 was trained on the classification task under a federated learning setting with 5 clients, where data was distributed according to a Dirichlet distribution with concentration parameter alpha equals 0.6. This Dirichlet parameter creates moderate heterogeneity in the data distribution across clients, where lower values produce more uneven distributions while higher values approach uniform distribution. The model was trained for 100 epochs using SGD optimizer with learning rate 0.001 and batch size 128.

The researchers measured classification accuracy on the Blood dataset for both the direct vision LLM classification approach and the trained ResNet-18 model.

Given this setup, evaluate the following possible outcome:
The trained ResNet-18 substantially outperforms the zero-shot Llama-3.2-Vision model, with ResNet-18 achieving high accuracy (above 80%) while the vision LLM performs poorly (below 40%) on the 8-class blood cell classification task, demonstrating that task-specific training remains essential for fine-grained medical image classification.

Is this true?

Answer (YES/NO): YES